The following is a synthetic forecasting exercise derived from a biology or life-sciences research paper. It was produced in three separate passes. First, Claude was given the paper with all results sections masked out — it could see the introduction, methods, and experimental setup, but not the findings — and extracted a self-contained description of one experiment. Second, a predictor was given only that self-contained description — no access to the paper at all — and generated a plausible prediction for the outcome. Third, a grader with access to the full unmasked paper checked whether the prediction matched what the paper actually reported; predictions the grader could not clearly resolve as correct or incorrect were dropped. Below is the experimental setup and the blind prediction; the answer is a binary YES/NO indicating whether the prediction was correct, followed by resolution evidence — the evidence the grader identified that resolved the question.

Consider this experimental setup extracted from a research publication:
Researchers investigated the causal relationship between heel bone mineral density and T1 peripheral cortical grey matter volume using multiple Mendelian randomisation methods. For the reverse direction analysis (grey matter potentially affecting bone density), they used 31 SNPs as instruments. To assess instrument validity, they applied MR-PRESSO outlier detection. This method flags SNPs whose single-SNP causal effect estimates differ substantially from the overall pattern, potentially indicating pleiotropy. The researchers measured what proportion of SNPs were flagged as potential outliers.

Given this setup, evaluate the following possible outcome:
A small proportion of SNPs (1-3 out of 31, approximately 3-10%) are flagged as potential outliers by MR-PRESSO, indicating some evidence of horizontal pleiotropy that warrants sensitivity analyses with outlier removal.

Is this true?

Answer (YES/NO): NO